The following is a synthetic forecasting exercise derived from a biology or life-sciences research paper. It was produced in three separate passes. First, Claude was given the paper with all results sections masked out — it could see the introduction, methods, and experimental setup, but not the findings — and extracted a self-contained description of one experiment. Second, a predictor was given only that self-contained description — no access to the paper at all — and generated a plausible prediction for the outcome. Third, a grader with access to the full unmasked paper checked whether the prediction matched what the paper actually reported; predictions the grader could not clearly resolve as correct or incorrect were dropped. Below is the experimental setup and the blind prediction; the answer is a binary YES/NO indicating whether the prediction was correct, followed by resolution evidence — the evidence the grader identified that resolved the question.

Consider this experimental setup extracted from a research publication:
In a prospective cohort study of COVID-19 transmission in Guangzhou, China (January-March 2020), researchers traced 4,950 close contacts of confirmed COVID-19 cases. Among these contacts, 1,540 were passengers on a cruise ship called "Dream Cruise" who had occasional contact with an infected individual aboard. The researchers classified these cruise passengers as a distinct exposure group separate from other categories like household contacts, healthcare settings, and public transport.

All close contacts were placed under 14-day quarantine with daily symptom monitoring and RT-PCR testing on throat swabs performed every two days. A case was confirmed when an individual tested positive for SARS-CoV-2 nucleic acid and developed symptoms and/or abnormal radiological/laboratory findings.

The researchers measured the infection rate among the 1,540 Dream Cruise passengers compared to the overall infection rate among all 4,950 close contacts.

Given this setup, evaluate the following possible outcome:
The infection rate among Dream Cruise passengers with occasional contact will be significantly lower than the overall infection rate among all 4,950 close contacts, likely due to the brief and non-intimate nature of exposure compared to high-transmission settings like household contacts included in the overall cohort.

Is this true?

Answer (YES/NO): YES